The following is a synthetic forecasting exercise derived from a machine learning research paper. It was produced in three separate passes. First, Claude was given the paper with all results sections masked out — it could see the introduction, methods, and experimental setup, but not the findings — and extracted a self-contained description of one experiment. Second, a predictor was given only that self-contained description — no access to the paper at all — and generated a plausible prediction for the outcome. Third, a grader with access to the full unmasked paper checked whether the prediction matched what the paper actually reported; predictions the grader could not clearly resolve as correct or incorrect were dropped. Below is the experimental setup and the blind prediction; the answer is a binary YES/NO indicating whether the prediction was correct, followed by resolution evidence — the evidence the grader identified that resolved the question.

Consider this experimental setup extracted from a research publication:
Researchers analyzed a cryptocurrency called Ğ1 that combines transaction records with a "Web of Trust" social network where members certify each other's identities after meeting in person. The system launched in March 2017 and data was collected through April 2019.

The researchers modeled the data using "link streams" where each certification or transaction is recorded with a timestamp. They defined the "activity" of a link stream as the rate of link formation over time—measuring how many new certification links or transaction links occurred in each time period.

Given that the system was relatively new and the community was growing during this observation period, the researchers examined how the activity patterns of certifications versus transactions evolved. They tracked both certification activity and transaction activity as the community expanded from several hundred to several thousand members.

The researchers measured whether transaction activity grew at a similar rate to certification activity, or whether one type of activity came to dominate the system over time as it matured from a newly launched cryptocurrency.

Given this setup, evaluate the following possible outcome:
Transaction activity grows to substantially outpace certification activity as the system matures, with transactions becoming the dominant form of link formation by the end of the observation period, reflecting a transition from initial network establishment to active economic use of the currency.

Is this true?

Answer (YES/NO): NO